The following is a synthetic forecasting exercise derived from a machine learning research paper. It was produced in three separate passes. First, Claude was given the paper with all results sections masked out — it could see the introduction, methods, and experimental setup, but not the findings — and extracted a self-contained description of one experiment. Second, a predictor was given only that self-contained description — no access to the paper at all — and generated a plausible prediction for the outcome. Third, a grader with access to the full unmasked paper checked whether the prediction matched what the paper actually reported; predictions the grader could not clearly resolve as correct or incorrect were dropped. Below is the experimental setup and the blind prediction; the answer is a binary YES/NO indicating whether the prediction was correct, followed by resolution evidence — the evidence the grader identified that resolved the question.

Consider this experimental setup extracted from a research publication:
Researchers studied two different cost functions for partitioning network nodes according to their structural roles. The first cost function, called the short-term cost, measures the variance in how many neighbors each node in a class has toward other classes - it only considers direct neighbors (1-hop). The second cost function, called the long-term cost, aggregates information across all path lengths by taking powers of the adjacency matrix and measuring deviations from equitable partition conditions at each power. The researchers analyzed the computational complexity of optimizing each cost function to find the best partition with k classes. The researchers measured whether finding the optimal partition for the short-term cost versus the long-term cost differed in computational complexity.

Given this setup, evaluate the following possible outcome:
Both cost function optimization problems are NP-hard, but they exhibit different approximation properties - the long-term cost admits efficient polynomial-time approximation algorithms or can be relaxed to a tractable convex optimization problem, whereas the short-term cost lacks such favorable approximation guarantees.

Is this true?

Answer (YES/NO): NO